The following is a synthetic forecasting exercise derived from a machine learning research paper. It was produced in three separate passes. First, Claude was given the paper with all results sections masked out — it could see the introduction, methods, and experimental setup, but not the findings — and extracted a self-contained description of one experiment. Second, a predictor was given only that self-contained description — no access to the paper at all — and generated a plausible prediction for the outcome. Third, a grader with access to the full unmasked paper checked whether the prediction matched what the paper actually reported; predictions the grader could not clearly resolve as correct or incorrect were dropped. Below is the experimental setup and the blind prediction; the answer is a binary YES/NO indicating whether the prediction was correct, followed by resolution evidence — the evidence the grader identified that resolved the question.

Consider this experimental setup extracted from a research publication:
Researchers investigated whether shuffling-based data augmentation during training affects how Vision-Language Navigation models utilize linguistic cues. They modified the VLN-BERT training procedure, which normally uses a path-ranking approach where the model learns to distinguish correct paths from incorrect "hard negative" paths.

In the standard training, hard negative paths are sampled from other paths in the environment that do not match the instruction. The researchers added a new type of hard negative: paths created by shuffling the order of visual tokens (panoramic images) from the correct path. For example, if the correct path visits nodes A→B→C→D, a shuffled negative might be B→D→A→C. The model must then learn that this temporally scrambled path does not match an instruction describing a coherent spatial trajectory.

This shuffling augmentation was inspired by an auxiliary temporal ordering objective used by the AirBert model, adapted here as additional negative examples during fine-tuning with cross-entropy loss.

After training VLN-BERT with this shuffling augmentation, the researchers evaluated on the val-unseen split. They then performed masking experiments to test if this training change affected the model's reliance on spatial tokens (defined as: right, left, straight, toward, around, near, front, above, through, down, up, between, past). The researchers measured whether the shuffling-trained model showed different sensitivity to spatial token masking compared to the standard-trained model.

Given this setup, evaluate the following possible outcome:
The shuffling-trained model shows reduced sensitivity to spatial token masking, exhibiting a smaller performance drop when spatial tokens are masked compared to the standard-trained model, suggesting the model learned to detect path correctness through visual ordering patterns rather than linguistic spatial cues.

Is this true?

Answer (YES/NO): NO